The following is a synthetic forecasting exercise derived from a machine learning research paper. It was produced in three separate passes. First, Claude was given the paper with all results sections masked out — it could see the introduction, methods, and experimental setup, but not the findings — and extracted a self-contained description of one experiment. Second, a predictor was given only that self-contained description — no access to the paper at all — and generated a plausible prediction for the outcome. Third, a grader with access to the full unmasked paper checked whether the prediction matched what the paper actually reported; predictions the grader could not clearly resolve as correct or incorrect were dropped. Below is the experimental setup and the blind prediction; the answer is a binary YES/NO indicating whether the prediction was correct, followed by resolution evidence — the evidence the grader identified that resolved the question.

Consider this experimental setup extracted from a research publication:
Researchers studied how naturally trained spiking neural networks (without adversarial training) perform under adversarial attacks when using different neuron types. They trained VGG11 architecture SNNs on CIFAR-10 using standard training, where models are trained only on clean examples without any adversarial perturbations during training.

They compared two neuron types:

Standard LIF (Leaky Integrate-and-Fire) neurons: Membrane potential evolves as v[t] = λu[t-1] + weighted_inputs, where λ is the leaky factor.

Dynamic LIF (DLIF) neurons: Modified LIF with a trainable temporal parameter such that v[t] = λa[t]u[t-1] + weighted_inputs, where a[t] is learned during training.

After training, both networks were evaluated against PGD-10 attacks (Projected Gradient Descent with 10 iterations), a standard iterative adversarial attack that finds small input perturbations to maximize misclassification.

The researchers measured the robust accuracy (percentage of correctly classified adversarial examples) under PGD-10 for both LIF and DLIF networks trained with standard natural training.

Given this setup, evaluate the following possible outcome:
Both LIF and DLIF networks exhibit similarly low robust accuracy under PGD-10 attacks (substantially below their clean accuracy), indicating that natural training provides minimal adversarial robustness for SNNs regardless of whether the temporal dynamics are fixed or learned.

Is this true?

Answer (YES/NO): YES